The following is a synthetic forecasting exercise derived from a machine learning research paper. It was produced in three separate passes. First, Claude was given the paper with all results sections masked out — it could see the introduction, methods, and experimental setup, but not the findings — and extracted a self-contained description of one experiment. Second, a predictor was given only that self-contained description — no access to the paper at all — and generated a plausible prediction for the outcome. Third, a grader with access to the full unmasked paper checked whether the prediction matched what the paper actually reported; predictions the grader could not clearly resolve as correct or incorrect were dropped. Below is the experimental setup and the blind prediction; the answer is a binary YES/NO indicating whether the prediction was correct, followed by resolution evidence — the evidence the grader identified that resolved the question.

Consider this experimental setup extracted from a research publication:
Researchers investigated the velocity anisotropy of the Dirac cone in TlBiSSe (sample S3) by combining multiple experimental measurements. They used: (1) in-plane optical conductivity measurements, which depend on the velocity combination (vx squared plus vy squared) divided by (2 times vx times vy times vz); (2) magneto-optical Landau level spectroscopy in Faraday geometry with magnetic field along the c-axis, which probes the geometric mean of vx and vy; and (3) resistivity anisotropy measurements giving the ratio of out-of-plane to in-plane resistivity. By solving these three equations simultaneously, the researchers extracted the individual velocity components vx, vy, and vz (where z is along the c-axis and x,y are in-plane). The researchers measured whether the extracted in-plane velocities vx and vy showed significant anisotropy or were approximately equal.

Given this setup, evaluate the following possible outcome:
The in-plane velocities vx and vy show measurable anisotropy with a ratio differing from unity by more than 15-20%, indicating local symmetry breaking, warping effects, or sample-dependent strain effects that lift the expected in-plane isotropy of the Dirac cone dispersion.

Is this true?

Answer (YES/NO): YES